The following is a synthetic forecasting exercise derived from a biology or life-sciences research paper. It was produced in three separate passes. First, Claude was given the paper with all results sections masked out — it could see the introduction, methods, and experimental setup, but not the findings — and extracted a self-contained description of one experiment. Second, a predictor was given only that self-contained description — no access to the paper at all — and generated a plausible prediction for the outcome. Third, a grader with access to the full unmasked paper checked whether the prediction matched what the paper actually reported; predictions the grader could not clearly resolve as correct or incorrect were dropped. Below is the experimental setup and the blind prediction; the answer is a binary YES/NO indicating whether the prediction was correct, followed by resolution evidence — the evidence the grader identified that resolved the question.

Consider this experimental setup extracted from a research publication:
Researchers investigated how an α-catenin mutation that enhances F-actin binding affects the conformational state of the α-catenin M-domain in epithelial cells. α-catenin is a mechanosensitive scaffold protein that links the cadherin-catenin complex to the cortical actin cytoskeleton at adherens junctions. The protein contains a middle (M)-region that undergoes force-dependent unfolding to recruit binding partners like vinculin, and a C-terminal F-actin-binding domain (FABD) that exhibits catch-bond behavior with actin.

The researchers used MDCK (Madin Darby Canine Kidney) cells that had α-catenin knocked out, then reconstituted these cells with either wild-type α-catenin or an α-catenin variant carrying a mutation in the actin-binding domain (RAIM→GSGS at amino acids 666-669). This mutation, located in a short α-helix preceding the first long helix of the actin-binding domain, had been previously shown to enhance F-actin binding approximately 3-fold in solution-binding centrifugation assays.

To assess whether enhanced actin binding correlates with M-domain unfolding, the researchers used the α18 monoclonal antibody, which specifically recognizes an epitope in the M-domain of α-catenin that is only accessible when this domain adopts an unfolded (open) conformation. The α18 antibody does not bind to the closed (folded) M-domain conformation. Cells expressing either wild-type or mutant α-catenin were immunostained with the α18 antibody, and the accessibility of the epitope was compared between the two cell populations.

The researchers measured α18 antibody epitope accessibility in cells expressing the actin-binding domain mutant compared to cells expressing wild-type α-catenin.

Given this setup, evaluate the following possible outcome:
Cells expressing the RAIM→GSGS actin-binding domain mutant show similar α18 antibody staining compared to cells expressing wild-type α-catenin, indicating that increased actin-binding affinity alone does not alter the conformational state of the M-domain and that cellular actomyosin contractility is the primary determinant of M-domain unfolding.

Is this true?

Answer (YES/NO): YES